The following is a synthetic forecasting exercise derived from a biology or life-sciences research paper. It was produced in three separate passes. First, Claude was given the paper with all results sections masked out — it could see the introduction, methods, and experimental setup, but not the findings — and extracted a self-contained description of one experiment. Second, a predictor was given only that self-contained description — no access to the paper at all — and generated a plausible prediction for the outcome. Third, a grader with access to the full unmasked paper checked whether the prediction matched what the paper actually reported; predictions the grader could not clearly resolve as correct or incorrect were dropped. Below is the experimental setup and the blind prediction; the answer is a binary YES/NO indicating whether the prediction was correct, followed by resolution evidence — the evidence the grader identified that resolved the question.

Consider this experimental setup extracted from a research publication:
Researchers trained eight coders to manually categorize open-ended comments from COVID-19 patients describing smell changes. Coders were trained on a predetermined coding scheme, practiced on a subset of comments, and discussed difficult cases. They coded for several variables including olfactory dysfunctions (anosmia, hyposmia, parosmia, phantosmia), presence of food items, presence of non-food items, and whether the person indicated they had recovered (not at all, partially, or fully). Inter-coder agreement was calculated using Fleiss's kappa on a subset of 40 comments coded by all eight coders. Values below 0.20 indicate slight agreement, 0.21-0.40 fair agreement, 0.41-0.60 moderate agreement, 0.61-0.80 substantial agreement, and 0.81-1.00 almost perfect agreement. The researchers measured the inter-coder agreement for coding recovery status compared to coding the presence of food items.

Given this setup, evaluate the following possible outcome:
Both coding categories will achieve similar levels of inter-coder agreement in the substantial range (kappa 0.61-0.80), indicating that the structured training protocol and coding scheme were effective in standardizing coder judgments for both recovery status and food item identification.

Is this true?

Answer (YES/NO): NO